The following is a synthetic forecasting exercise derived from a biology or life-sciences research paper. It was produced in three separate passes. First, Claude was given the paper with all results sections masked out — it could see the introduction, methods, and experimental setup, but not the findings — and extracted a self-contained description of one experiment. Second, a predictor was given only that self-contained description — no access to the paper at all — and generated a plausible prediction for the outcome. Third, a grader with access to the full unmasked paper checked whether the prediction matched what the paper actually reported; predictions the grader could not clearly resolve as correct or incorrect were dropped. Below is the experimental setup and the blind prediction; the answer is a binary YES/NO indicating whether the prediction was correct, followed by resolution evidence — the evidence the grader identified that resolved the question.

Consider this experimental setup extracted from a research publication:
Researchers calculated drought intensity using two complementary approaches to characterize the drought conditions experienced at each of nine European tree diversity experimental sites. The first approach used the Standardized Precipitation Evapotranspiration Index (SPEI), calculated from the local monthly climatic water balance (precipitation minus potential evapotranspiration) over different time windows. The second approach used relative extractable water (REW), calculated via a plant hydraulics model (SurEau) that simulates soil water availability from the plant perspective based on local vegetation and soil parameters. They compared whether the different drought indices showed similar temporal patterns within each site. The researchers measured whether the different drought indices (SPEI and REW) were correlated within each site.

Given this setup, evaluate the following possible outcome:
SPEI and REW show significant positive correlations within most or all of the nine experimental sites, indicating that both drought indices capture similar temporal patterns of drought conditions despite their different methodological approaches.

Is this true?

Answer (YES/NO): YES